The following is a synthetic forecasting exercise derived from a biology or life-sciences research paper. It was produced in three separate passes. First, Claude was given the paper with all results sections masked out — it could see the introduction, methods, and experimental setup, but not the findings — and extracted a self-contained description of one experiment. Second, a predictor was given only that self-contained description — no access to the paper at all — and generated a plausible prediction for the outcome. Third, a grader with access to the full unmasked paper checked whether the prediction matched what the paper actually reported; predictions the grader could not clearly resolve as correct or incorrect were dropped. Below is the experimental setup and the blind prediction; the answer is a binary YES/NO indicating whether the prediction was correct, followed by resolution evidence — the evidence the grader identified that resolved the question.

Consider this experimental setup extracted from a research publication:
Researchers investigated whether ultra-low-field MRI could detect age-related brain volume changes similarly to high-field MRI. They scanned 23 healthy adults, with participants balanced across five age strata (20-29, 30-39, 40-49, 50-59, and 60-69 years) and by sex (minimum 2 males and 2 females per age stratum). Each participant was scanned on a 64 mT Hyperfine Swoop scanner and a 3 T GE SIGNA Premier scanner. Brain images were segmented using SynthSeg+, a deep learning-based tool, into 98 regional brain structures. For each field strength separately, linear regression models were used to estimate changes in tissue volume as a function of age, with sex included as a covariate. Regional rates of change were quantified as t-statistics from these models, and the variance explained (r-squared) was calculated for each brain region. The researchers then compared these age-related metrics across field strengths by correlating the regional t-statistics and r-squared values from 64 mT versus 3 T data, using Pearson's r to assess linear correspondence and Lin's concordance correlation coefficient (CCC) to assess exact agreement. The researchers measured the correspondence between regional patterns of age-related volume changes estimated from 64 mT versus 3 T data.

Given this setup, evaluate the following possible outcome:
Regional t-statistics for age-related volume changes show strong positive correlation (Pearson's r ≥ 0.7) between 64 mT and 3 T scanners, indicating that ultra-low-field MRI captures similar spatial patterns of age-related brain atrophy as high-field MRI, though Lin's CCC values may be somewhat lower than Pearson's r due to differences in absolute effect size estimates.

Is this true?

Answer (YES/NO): YES